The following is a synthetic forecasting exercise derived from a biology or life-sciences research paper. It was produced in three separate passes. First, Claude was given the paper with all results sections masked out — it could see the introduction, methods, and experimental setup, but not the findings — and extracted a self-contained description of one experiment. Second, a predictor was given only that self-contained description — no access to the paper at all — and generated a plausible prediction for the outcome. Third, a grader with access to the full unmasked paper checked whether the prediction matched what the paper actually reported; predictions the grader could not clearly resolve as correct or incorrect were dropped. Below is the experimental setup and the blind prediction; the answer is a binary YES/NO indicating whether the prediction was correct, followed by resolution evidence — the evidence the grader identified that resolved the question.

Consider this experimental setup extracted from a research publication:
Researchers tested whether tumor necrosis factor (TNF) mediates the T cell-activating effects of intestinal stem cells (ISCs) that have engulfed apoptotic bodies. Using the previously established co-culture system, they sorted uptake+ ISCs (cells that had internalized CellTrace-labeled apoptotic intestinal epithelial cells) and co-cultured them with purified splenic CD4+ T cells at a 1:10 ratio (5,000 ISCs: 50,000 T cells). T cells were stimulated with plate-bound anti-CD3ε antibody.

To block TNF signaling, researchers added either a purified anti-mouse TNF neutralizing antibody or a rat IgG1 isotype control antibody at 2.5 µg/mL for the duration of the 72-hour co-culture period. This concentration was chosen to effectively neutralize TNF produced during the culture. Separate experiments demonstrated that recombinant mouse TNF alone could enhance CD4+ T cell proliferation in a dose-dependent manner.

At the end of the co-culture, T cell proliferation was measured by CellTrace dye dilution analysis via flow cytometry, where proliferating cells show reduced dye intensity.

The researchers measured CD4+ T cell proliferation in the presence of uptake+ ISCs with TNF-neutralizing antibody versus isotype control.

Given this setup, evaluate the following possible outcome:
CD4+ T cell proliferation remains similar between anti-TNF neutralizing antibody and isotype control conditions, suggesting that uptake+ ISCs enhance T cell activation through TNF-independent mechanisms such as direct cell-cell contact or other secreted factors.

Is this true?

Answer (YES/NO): NO